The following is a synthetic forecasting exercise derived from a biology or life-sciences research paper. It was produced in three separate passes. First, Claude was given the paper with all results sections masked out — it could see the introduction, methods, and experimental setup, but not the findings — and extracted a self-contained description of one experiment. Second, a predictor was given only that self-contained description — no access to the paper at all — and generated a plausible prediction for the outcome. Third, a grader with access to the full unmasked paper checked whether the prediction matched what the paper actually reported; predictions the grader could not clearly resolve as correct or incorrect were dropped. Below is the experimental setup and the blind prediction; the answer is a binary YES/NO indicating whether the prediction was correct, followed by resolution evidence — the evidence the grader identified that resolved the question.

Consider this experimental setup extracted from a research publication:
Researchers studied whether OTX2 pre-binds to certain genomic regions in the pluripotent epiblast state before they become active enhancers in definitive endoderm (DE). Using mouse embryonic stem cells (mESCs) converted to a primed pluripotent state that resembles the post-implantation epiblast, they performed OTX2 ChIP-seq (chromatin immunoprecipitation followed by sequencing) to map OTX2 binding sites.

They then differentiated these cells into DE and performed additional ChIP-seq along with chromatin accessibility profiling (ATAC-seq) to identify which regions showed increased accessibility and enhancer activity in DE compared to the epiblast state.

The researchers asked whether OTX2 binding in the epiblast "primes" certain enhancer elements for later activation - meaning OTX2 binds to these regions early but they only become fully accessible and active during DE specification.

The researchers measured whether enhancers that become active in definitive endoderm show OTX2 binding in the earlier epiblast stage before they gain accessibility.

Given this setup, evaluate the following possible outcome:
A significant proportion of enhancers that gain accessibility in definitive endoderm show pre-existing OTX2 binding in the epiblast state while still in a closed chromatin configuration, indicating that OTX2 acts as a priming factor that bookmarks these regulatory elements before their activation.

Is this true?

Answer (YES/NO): NO